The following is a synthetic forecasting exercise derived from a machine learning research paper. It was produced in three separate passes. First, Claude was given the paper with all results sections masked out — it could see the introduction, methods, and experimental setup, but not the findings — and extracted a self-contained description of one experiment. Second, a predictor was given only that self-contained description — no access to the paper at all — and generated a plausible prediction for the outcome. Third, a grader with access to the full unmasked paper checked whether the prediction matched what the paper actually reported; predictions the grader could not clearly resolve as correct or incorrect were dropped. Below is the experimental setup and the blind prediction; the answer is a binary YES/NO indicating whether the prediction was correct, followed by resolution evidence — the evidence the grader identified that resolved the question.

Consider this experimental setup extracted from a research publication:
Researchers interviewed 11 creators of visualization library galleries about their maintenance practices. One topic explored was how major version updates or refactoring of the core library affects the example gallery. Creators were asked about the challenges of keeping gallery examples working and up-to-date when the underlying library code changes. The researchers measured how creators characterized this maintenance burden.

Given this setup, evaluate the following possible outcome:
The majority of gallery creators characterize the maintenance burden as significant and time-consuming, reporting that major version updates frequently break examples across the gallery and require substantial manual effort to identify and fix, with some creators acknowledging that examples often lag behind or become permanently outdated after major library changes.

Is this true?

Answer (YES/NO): NO